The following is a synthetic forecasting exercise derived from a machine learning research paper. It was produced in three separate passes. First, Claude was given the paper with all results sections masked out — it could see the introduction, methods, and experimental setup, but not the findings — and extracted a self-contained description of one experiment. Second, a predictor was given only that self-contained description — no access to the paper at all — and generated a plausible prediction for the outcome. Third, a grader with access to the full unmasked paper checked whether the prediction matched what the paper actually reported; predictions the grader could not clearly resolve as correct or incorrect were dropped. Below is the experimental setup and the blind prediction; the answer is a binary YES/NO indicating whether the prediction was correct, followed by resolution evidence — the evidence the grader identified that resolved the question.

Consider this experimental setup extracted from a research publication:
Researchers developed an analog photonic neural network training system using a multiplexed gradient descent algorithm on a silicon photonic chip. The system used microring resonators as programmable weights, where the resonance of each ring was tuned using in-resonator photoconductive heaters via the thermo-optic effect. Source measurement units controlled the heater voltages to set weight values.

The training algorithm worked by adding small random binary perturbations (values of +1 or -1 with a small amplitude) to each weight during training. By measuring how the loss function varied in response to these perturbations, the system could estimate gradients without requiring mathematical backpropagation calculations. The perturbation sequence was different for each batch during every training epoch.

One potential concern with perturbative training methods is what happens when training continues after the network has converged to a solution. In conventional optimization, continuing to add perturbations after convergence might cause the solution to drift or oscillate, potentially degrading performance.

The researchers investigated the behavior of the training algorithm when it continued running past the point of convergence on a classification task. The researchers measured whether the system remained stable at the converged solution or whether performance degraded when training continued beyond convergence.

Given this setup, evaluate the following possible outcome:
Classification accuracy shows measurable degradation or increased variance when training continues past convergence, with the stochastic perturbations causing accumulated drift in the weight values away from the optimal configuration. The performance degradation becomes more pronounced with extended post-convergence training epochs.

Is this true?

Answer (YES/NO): NO